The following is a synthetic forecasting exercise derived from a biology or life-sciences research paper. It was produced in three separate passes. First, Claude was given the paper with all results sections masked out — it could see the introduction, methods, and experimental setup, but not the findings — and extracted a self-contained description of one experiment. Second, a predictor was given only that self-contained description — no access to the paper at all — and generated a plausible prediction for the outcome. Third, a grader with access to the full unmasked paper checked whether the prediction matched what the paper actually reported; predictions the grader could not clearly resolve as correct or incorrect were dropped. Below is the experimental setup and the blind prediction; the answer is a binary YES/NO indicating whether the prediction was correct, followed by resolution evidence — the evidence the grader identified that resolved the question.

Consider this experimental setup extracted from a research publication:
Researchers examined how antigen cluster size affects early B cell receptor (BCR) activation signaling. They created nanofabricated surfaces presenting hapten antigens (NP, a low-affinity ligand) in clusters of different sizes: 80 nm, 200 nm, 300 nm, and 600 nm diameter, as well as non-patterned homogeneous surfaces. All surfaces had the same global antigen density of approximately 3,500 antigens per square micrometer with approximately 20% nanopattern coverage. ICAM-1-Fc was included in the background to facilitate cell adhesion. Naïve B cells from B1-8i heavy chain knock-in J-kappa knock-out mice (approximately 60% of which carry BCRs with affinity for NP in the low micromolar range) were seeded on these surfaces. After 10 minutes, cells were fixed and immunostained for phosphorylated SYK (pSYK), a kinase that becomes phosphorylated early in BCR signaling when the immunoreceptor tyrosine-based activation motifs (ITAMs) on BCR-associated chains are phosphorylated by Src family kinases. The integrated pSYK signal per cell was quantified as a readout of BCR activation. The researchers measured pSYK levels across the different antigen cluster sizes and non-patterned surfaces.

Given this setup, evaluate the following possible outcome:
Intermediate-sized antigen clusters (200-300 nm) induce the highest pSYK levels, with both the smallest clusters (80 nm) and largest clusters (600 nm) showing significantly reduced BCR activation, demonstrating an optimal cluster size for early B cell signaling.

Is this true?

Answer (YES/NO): NO